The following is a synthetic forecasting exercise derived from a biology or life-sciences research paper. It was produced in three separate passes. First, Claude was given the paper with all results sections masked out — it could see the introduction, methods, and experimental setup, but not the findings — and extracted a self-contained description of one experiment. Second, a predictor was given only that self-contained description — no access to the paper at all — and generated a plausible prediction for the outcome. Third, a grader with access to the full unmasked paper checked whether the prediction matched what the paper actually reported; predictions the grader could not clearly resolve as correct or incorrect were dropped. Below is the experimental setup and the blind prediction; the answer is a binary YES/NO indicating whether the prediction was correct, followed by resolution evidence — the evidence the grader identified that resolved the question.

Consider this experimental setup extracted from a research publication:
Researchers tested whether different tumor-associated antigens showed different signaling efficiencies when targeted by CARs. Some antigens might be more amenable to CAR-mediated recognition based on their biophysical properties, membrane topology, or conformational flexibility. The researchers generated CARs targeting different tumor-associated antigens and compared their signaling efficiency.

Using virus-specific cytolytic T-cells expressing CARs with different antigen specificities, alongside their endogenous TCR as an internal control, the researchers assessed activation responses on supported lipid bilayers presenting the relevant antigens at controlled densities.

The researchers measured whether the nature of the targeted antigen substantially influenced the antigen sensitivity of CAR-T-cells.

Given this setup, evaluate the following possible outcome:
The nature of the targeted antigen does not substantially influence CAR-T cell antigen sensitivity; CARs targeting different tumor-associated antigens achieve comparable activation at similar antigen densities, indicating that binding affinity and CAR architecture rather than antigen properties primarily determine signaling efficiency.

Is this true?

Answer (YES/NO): YES